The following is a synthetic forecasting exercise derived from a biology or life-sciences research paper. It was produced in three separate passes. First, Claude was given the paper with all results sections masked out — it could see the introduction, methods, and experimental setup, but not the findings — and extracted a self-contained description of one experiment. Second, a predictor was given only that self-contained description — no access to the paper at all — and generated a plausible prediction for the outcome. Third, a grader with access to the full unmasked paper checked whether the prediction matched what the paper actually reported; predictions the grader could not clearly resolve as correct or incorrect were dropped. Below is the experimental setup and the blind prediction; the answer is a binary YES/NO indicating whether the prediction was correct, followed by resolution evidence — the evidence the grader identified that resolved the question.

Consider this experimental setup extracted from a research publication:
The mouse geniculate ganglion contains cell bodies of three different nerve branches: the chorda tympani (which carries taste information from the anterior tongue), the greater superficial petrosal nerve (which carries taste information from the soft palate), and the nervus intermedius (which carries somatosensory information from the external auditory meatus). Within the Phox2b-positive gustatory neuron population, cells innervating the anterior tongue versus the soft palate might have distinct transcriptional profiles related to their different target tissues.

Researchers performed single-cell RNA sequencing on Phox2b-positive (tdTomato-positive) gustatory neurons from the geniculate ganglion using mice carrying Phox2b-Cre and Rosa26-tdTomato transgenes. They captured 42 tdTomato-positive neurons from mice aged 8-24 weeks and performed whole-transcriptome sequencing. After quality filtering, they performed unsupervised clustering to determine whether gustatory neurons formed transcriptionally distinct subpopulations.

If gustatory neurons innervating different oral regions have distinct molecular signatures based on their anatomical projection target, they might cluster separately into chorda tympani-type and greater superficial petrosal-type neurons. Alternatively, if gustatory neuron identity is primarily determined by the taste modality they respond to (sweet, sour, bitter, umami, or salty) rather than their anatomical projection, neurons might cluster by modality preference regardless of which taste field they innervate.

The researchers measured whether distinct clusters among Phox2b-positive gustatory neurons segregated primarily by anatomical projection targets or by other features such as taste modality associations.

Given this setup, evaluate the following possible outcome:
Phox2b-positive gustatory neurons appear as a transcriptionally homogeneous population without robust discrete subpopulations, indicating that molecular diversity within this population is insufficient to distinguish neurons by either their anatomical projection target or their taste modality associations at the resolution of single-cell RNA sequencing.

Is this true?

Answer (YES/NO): NO